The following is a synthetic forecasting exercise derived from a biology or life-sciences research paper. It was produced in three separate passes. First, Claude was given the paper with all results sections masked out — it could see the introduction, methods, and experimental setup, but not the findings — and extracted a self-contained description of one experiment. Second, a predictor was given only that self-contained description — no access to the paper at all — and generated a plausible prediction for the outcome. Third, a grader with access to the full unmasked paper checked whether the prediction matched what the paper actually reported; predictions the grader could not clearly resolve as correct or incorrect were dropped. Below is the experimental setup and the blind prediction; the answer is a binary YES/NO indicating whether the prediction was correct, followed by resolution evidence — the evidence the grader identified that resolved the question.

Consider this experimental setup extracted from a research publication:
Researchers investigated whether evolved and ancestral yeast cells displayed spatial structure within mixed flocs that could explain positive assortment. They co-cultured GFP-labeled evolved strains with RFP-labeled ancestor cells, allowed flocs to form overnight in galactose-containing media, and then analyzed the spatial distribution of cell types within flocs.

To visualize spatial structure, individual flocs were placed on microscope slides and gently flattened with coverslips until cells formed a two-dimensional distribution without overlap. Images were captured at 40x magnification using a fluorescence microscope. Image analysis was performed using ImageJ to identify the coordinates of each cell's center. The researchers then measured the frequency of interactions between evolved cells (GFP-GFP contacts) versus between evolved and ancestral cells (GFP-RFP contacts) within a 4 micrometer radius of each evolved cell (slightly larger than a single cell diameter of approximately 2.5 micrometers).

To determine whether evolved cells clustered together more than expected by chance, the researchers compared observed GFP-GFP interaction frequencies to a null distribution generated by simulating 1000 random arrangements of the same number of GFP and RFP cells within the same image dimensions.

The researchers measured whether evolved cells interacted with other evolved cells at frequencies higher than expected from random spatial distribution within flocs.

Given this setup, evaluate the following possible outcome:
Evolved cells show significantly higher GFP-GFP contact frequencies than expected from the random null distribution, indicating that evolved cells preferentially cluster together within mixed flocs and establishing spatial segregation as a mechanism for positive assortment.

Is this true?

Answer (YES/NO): NO